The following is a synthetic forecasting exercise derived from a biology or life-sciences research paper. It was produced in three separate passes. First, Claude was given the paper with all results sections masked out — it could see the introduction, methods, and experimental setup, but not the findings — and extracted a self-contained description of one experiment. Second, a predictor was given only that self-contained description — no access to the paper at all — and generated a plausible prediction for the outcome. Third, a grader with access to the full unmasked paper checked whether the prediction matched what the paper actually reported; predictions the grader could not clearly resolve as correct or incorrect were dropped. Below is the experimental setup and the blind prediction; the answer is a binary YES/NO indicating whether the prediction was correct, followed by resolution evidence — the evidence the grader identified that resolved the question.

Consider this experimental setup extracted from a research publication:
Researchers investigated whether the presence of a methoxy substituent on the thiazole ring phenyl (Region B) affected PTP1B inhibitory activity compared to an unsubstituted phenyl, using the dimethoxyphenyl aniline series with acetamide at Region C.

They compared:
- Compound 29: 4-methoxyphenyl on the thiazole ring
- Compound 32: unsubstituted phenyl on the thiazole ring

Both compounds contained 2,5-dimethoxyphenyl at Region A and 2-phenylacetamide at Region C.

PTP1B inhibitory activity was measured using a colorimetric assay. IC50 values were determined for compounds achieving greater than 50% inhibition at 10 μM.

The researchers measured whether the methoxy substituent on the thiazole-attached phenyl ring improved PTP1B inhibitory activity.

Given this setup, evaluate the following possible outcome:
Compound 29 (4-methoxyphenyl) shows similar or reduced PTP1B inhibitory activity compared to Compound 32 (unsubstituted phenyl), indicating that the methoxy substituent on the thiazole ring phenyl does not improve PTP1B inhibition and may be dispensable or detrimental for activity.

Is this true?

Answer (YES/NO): NO